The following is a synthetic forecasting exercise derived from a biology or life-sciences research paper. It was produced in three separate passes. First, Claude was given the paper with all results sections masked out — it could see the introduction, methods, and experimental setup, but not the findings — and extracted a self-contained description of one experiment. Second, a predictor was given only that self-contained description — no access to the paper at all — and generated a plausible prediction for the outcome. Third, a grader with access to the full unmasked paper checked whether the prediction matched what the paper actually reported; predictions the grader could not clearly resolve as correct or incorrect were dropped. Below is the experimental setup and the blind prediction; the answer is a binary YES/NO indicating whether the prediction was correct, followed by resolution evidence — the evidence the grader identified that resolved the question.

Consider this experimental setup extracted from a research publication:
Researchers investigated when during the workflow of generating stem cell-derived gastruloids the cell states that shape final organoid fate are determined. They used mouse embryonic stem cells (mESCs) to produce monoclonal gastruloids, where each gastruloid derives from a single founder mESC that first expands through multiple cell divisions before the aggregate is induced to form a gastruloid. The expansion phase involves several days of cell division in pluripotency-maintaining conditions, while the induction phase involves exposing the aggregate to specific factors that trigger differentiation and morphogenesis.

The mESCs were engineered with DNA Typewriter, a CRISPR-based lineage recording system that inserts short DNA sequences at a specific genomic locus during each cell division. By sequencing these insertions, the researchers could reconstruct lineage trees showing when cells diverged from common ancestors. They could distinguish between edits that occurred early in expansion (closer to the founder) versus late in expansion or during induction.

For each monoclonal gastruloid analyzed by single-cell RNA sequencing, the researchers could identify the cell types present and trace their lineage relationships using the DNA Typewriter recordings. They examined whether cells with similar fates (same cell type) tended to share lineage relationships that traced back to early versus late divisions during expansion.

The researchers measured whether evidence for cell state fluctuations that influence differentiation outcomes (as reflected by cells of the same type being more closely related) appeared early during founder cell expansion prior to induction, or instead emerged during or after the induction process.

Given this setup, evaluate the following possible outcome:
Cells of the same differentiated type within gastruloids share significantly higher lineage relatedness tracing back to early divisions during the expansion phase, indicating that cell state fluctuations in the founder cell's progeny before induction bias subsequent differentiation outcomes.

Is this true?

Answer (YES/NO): YES